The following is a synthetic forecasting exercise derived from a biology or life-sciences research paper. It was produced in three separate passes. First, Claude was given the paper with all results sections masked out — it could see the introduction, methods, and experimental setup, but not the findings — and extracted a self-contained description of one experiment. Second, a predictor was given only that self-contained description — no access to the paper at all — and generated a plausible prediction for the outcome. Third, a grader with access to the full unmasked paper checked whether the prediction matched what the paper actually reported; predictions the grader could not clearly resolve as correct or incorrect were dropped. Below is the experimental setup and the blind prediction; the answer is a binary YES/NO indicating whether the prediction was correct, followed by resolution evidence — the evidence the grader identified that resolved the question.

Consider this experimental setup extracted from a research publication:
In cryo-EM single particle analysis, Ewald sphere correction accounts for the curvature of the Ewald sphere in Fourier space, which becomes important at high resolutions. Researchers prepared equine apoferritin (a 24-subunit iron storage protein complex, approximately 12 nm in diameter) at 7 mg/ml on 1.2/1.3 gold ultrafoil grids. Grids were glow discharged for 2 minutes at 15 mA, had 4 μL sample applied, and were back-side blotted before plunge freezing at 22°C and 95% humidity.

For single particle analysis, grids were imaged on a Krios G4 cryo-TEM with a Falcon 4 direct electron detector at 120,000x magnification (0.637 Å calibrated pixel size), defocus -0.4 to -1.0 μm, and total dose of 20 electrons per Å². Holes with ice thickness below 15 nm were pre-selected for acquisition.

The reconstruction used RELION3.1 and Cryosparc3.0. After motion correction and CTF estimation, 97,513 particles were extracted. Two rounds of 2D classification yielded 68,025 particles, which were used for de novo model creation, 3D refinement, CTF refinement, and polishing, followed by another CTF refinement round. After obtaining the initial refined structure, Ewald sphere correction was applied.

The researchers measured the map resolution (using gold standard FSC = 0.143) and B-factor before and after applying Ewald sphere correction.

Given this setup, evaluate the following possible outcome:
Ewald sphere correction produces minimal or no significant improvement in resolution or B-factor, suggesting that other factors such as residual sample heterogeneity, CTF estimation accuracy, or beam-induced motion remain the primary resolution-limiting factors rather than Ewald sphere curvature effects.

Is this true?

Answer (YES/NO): NO